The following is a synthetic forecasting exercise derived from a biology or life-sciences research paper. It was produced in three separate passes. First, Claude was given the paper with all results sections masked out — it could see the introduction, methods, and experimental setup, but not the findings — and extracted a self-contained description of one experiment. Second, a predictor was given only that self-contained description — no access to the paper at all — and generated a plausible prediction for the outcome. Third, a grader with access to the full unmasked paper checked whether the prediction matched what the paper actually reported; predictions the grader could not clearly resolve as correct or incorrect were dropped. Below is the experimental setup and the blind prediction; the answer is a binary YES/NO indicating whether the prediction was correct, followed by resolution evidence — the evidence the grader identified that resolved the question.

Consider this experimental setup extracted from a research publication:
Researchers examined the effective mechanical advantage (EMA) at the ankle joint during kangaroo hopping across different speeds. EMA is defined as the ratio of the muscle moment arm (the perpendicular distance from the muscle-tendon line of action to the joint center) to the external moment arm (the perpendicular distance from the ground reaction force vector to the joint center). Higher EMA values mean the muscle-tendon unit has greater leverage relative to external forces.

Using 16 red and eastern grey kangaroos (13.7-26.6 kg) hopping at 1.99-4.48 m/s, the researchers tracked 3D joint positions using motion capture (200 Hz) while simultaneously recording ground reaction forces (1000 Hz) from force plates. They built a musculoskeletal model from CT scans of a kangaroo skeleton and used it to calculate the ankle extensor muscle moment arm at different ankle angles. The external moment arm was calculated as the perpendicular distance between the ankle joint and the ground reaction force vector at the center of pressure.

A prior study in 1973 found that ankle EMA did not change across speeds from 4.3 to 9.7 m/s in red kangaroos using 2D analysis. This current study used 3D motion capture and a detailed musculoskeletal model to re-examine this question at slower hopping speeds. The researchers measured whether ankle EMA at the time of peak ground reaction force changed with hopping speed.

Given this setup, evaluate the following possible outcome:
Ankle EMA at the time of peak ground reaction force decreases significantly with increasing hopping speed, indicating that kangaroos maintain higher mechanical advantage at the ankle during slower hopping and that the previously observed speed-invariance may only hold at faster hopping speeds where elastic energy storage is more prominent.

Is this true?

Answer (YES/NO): NO